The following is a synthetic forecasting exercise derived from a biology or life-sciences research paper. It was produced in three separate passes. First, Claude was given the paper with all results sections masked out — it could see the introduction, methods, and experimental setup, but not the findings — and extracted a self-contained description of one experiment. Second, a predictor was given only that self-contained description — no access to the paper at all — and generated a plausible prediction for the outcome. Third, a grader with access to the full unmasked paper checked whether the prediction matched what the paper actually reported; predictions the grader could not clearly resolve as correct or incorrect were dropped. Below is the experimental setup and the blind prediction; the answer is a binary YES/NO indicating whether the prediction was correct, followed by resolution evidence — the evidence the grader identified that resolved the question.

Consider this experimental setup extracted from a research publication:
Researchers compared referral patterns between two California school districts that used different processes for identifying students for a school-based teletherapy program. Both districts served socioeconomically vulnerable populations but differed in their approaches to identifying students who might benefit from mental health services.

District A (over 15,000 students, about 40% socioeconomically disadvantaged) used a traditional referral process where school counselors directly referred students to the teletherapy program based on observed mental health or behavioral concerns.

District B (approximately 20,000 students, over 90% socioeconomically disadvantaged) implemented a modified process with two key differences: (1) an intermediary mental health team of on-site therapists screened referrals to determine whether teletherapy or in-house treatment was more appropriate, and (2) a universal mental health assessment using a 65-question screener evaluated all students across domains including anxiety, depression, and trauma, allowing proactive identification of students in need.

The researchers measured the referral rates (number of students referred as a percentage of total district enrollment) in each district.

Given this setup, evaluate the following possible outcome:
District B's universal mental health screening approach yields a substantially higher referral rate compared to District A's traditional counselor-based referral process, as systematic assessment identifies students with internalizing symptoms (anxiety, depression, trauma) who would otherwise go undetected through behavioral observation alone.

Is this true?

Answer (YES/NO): NO